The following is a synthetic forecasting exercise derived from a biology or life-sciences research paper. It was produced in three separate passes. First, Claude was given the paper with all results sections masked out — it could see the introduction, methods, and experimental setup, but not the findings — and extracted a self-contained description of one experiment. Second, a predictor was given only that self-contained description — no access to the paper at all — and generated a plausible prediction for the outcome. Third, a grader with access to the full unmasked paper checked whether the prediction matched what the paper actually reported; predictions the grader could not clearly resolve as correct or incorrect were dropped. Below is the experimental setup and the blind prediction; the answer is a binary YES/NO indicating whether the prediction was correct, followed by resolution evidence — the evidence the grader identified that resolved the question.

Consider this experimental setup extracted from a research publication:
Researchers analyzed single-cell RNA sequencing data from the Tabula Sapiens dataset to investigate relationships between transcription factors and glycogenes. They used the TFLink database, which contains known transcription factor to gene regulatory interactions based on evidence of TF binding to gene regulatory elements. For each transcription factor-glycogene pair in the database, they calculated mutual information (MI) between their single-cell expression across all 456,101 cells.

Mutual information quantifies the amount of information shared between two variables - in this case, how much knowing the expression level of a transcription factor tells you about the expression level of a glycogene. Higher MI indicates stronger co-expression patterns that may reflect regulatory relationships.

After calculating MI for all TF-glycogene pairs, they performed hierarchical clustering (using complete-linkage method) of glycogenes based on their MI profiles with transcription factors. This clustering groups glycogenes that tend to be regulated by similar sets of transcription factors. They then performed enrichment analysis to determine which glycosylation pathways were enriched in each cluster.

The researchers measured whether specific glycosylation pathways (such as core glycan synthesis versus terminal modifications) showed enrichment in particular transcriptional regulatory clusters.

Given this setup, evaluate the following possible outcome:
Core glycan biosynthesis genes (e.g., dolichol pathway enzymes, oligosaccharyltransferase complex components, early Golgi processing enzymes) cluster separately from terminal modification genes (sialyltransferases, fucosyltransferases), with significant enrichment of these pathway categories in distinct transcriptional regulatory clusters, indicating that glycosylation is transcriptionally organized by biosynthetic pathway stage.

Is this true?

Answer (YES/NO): YES